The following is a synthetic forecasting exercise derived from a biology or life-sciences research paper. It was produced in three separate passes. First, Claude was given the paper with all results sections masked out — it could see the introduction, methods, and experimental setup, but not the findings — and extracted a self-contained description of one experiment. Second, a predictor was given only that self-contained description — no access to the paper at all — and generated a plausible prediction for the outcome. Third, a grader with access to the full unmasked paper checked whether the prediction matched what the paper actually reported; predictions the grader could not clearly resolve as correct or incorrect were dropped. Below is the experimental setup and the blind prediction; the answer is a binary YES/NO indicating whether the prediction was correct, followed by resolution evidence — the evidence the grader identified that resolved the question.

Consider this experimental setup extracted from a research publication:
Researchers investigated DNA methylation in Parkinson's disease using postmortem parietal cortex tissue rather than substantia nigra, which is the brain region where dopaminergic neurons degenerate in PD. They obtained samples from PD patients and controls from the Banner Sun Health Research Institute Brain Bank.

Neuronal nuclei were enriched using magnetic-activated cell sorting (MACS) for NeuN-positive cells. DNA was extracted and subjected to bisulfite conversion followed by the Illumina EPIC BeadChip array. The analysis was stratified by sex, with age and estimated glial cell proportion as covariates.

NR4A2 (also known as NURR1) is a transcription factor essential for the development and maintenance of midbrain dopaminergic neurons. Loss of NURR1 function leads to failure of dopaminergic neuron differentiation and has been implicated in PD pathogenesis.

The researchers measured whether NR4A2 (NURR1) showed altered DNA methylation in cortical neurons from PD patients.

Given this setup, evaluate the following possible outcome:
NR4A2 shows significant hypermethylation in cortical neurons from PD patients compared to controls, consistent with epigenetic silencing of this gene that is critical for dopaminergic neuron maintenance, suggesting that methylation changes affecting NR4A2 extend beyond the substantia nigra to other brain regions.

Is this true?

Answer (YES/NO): NO